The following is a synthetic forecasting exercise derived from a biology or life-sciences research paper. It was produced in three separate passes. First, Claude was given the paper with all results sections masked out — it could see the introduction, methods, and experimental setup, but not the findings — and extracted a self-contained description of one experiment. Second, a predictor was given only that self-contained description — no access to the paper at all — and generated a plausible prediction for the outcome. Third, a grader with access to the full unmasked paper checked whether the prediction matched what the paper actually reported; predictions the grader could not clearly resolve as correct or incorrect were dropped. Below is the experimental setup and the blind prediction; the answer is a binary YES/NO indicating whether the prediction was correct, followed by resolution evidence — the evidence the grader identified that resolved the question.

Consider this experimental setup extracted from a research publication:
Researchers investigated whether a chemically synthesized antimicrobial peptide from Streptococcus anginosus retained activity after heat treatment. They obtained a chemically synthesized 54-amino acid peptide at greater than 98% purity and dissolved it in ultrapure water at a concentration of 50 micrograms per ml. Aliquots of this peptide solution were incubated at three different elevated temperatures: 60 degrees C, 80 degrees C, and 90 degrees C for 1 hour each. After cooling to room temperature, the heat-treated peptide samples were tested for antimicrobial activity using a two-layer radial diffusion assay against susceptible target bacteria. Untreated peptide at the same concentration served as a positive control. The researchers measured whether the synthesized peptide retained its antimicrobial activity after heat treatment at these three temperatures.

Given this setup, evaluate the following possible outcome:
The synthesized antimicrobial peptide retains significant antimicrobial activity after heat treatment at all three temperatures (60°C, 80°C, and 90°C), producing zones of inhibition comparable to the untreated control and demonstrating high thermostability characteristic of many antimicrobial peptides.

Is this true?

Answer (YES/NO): YES